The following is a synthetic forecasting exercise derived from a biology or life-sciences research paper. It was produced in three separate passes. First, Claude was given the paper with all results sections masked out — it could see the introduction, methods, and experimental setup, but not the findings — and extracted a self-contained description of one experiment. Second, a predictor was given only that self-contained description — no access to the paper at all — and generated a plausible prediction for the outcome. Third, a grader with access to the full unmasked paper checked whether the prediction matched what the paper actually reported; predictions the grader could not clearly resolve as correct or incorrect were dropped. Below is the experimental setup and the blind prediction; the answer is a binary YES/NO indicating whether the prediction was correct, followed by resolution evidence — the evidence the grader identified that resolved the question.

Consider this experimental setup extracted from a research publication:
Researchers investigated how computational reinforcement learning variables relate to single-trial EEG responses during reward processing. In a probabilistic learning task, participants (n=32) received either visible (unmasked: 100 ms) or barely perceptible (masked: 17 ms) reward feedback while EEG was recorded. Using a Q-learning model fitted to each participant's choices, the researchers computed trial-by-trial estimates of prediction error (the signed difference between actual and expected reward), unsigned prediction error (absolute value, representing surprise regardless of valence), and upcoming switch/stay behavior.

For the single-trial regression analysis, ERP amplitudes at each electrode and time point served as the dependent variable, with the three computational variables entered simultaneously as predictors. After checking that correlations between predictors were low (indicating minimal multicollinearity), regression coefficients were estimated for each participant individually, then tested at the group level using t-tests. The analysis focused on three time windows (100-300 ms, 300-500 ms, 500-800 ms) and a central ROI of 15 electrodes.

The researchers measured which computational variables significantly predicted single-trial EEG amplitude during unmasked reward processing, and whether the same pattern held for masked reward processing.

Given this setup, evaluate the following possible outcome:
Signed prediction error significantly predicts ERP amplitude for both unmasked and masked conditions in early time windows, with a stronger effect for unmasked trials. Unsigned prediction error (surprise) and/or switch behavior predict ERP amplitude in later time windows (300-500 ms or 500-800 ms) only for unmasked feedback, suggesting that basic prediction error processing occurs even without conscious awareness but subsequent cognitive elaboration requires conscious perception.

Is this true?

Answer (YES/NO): NO